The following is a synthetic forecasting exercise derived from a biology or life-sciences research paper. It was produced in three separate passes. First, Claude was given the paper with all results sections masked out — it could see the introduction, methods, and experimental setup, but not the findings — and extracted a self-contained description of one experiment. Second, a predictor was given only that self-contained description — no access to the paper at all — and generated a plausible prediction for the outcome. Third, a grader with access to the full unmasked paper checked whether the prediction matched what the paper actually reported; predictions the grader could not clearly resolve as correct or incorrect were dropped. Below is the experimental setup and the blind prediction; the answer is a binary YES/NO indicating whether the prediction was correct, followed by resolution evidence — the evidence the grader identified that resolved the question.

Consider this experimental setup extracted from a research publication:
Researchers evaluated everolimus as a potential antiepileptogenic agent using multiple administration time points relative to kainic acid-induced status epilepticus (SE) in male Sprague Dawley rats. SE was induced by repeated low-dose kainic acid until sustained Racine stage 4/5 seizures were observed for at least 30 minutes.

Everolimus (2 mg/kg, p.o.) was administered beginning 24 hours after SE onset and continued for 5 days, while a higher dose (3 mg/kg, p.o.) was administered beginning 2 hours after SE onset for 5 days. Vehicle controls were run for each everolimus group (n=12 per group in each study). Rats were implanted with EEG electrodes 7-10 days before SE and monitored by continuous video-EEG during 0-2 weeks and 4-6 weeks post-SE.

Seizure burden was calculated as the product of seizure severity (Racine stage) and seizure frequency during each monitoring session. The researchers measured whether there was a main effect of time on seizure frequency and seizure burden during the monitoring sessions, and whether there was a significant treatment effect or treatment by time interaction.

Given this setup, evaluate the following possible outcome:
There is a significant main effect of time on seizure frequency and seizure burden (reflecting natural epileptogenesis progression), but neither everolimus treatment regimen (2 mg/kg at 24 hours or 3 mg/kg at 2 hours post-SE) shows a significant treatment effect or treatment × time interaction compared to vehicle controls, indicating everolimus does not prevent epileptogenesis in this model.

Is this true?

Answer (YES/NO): YES